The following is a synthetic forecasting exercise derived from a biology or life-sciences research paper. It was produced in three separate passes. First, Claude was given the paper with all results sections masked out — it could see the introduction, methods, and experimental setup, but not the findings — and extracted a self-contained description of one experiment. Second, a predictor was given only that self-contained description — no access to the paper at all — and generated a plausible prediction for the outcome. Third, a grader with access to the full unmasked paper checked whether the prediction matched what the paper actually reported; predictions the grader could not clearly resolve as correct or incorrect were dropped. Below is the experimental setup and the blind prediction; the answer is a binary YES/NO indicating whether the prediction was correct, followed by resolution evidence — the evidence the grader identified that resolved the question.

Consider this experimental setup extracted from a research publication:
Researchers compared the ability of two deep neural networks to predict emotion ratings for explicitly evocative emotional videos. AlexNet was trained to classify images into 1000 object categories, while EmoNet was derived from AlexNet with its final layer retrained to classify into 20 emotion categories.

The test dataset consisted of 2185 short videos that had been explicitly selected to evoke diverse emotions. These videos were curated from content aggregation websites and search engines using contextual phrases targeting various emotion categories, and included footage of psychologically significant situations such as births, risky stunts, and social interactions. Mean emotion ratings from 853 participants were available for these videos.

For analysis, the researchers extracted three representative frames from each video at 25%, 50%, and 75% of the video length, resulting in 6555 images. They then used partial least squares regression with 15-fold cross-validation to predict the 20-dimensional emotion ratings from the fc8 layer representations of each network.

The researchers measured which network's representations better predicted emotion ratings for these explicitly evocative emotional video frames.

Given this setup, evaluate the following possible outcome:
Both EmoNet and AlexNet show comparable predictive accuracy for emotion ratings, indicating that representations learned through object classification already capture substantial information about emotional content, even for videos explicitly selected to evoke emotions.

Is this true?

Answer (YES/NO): NO